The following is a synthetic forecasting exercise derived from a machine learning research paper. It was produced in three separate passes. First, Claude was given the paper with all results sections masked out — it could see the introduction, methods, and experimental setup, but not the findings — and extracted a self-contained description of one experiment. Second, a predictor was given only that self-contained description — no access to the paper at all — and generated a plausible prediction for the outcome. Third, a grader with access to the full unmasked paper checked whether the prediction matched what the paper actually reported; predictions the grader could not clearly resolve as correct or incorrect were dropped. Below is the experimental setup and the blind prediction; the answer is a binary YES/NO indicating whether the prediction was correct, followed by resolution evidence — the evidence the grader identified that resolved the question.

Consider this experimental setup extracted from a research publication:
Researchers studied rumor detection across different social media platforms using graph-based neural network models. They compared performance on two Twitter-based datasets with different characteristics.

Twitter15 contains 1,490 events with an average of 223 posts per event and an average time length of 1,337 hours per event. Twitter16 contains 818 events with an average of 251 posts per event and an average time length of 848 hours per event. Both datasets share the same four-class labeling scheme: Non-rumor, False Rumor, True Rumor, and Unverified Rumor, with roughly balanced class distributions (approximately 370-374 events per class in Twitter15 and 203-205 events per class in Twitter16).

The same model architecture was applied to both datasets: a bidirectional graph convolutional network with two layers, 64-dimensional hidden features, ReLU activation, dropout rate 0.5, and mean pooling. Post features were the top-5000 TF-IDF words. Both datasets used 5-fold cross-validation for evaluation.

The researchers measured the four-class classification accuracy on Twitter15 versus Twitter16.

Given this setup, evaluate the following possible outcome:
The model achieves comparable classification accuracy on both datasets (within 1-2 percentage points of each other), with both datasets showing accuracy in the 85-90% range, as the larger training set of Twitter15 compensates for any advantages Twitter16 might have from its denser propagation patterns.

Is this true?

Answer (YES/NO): YES